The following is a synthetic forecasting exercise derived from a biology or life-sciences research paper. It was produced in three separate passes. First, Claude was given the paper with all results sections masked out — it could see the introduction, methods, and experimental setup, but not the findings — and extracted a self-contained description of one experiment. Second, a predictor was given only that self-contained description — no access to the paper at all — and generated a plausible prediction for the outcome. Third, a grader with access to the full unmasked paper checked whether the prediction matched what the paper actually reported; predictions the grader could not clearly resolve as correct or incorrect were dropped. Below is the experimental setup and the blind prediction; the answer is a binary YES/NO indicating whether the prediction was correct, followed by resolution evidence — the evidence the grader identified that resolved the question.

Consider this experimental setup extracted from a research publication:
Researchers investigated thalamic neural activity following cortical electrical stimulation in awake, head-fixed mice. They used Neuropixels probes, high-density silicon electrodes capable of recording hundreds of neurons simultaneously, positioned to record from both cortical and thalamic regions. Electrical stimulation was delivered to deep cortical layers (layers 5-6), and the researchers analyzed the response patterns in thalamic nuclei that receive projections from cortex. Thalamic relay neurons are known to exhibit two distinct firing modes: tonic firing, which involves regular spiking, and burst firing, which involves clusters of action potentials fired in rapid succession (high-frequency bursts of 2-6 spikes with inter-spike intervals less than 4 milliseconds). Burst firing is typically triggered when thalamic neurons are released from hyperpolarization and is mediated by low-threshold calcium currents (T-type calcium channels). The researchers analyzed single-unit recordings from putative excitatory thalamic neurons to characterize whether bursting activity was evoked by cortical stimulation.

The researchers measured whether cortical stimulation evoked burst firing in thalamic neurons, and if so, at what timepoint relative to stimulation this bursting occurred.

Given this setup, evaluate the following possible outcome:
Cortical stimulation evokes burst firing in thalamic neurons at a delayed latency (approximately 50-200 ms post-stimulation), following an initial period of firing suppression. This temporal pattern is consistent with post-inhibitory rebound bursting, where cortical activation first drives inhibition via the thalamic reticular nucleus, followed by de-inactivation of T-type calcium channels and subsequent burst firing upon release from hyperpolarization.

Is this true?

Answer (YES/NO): NO